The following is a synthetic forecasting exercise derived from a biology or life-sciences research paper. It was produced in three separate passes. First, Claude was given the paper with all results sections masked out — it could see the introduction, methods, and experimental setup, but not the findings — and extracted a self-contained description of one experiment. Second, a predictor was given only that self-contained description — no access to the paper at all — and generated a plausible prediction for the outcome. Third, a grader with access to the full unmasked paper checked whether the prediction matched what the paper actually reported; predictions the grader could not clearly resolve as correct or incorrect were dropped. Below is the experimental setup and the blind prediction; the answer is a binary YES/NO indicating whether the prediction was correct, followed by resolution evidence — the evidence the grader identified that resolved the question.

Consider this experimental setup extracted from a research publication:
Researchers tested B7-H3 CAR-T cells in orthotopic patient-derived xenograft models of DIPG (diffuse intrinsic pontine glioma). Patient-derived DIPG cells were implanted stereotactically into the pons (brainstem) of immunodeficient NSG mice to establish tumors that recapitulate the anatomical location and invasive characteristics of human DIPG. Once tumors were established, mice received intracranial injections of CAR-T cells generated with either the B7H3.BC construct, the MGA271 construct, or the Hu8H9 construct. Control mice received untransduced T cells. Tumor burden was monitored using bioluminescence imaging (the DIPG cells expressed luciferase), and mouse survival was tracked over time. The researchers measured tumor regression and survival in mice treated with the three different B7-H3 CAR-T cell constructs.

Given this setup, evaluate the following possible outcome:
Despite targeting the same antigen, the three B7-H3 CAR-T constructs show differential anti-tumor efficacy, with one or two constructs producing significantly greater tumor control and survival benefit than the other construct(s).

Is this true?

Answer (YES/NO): NO